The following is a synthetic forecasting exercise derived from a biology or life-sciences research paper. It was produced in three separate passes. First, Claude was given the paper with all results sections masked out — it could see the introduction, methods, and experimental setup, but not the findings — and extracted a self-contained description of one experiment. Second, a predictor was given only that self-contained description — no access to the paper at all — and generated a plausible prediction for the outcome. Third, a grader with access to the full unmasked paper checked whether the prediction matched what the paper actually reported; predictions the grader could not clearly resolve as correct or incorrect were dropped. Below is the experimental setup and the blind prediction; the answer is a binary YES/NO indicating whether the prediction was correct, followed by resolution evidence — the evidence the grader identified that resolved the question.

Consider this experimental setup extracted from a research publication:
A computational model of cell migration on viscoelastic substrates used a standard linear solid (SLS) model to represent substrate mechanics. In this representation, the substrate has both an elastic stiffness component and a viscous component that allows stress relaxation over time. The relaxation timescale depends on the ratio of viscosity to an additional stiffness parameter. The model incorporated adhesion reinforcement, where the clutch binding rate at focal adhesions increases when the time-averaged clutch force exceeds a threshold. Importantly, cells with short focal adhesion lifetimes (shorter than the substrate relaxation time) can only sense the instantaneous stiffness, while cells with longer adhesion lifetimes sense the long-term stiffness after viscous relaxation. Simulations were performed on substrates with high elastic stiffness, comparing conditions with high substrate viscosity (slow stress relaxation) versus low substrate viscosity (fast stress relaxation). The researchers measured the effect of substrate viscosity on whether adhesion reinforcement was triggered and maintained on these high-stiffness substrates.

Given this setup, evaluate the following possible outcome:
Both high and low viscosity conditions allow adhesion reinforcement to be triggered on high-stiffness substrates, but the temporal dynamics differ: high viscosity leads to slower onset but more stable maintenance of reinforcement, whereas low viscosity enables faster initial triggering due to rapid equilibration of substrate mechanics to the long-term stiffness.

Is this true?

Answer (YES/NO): NO